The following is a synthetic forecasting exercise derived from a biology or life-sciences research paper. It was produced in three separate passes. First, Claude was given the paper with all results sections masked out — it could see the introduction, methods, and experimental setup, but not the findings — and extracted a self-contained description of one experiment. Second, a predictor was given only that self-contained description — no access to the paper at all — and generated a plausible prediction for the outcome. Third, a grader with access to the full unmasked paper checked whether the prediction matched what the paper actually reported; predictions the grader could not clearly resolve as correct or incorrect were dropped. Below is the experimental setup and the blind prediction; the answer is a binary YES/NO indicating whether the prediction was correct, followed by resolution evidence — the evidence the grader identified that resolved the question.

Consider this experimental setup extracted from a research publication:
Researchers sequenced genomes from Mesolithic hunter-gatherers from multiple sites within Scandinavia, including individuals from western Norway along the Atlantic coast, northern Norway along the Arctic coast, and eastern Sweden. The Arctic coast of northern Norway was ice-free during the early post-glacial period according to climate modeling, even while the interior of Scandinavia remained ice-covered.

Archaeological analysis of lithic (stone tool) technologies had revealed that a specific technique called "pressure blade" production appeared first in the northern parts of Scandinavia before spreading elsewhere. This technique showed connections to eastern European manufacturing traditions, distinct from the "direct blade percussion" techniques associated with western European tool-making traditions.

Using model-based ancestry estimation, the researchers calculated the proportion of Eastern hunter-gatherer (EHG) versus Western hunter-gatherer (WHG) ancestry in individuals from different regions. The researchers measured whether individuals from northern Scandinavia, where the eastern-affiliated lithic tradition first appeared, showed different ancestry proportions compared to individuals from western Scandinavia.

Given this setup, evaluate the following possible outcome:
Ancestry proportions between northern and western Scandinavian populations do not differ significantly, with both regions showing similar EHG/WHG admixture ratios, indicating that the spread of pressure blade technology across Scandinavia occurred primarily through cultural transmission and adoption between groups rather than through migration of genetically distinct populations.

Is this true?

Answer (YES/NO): NO